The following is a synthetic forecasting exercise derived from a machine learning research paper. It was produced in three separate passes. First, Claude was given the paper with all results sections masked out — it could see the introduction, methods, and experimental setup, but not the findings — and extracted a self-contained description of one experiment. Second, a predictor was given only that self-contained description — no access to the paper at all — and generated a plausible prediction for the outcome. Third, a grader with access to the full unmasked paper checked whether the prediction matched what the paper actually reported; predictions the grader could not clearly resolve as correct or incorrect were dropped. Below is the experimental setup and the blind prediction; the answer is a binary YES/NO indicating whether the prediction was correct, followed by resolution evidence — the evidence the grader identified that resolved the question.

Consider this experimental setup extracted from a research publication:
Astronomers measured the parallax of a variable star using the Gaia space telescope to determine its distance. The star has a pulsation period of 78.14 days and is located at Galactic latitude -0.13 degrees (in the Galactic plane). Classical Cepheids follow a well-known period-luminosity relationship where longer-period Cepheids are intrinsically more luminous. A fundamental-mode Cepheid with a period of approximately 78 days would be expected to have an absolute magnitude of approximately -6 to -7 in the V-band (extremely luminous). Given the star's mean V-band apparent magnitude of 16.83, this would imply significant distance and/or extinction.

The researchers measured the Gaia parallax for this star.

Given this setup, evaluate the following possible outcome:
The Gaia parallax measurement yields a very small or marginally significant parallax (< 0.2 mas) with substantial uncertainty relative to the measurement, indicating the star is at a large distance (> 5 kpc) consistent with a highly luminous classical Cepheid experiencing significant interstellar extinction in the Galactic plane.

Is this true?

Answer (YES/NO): NO